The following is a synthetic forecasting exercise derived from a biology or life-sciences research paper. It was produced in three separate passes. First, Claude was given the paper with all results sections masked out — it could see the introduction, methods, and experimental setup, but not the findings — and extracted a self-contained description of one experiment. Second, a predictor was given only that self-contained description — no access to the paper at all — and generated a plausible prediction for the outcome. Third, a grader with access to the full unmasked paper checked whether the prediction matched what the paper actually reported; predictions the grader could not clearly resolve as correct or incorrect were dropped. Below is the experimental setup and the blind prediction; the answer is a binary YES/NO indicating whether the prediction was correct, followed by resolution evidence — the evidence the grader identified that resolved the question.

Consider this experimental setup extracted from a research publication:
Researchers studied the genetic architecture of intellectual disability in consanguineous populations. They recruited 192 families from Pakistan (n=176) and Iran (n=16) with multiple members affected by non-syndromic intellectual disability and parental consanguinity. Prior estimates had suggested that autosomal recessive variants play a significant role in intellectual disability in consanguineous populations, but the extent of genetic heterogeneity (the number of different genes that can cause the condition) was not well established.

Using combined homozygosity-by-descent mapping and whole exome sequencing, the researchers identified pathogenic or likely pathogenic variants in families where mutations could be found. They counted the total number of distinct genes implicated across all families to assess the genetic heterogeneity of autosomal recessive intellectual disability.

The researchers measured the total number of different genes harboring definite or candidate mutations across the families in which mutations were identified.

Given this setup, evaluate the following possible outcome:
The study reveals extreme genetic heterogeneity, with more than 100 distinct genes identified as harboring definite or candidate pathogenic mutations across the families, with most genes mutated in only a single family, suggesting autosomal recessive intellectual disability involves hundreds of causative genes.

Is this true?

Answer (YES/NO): NO